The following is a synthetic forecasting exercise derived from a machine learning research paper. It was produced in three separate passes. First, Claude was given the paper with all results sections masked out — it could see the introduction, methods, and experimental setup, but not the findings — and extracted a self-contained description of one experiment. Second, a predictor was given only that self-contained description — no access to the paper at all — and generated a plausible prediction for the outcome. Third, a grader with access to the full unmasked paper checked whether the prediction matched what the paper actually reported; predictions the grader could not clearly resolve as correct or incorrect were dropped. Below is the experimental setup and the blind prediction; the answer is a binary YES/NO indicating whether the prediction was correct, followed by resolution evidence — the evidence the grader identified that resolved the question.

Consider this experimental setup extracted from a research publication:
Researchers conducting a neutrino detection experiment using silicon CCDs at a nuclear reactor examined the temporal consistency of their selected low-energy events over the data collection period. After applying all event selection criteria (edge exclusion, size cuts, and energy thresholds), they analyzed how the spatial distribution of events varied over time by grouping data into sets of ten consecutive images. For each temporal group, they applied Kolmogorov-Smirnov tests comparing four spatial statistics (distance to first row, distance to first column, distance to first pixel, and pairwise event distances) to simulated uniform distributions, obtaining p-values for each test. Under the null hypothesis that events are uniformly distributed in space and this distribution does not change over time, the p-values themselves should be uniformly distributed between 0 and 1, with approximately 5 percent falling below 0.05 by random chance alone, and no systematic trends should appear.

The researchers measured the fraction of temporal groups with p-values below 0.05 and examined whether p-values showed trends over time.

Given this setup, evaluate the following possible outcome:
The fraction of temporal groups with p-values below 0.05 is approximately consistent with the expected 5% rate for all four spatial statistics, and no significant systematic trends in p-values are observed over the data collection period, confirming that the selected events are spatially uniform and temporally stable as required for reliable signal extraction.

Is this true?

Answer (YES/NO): YES